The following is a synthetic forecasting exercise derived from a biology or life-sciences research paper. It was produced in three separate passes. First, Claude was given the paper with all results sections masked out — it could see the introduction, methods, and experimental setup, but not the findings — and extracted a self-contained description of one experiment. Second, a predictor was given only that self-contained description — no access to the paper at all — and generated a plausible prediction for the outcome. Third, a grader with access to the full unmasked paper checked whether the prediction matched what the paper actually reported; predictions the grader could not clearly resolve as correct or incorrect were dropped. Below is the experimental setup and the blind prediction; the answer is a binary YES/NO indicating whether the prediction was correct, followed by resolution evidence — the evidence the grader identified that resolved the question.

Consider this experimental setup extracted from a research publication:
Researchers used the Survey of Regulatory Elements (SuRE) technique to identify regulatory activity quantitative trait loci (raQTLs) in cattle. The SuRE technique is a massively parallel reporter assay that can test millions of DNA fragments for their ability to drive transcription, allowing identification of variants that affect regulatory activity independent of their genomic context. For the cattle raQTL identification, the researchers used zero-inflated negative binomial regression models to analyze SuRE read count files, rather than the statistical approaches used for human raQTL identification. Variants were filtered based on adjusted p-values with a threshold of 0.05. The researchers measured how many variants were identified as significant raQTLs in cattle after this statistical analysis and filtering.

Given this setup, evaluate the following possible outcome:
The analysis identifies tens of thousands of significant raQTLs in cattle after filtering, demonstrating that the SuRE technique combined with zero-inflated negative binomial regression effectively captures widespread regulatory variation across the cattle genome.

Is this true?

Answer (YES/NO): YES